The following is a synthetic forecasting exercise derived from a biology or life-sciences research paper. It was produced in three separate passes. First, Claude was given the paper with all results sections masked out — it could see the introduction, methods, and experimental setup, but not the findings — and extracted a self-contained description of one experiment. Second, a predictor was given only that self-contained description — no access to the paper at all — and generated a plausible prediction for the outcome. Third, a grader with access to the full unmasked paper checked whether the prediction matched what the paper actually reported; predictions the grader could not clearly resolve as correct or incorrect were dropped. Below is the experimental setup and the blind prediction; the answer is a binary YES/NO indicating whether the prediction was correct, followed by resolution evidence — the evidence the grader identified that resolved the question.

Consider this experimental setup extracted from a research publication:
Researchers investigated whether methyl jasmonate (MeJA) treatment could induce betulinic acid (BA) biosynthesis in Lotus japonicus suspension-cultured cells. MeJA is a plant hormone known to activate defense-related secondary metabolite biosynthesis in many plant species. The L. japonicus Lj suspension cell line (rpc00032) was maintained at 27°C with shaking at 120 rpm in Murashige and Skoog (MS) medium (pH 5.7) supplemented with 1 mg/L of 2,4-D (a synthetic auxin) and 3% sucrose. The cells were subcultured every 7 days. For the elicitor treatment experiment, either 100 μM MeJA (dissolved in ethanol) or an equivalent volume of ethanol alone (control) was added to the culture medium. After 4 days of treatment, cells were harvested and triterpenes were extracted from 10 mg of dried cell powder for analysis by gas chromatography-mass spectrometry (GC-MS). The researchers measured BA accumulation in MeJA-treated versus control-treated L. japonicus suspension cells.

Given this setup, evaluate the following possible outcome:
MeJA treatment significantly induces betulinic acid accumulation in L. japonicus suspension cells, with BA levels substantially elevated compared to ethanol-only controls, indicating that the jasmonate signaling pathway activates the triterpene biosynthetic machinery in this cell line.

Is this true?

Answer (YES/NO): NO